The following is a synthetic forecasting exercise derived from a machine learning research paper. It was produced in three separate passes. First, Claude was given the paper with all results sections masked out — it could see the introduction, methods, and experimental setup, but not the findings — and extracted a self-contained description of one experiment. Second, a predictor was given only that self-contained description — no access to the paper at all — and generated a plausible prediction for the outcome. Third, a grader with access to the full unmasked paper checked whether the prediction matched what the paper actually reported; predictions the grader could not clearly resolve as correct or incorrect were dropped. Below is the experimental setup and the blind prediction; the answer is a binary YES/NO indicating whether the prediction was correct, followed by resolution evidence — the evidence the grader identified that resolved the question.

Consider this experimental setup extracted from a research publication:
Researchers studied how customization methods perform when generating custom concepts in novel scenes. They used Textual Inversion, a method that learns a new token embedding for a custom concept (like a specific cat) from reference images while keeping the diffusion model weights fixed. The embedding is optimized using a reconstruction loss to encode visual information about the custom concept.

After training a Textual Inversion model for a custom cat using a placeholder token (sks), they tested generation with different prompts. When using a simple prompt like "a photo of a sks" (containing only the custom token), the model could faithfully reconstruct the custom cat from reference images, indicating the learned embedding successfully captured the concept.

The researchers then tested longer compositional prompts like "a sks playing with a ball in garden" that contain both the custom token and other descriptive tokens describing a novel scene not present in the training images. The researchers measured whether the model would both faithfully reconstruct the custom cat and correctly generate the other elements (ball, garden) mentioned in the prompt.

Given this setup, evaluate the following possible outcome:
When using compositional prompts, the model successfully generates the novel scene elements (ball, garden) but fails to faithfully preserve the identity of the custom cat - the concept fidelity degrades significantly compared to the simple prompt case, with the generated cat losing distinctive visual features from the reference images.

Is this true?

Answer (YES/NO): NO